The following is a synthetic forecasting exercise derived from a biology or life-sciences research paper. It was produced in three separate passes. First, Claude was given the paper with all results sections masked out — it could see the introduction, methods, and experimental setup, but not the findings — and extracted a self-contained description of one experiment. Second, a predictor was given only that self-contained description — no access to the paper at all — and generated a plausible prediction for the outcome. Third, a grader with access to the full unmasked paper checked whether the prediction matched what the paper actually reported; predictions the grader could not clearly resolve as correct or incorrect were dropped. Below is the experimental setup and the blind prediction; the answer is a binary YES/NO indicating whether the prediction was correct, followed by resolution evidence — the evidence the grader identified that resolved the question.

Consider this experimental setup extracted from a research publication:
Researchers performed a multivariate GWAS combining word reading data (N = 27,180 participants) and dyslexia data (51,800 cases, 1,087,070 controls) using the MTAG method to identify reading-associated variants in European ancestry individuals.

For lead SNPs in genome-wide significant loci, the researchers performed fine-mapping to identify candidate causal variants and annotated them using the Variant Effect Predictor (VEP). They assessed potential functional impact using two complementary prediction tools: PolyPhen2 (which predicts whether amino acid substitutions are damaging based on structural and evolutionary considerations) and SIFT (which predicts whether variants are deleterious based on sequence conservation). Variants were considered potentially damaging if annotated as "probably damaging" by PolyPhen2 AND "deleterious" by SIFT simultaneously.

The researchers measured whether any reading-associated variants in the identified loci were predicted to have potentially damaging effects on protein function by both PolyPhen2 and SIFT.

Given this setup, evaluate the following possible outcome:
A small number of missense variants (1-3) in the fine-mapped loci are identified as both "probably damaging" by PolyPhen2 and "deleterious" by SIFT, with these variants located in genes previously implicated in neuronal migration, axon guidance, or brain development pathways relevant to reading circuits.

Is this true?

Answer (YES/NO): NO